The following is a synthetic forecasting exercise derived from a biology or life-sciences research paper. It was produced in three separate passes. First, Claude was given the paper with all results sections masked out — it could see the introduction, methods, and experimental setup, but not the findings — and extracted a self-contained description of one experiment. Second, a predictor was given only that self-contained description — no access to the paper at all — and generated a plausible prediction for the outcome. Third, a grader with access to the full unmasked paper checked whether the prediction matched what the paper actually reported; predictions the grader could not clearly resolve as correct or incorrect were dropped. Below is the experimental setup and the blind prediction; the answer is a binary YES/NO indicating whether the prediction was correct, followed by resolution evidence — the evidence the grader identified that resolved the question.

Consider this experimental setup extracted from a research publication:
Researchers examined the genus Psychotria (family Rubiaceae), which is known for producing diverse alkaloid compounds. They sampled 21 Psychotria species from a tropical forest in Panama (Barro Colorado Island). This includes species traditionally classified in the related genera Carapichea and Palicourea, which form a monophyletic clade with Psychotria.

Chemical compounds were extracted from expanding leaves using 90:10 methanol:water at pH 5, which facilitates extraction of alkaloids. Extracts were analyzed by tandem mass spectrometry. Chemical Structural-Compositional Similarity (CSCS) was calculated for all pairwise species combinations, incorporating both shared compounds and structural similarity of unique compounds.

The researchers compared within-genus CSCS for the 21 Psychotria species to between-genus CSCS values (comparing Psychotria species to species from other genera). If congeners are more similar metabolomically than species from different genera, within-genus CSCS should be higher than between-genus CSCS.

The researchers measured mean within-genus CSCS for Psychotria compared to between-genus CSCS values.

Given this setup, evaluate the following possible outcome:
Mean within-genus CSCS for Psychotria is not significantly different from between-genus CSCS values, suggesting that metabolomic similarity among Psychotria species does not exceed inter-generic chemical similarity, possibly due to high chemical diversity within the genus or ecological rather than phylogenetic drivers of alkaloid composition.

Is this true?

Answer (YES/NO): YES